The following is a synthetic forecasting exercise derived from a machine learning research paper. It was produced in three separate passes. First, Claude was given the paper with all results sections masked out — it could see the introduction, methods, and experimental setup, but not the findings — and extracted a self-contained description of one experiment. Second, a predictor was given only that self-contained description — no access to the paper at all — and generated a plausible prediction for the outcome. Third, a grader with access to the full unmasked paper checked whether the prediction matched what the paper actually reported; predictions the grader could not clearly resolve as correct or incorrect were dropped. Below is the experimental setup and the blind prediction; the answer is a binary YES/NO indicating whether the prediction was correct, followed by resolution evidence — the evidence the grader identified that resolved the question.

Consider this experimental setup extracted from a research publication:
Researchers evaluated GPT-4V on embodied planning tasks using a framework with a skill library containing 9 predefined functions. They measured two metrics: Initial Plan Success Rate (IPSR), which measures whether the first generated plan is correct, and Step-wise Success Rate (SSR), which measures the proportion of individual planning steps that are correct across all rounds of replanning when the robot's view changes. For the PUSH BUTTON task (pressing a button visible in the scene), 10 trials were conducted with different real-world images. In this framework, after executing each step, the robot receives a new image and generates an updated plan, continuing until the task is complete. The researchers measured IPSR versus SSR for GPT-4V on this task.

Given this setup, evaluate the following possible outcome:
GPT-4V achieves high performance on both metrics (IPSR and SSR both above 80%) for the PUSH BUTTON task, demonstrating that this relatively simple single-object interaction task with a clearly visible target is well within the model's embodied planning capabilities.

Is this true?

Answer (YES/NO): NO